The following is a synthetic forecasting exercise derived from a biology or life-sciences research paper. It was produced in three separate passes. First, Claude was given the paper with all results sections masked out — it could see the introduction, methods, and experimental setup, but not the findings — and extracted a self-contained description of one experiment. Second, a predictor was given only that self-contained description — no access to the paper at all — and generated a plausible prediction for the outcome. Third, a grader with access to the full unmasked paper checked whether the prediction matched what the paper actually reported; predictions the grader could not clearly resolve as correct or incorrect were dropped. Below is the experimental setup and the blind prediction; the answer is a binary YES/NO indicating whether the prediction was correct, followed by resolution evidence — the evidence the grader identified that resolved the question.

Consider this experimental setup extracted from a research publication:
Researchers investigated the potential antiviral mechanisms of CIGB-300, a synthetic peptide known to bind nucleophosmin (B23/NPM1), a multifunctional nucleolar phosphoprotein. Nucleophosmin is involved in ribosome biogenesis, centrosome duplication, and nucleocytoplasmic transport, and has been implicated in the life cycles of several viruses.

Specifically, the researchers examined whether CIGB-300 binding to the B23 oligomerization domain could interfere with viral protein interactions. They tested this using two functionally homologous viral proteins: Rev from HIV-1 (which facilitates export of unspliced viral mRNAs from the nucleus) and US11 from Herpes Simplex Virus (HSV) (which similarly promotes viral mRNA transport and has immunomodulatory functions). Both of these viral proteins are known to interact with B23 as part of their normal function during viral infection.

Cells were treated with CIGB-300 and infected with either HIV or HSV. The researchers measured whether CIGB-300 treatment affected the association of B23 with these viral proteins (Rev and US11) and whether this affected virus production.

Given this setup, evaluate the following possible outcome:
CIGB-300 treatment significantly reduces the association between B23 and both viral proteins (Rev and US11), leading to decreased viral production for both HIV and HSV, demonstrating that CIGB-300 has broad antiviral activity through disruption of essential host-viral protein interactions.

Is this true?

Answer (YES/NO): YES